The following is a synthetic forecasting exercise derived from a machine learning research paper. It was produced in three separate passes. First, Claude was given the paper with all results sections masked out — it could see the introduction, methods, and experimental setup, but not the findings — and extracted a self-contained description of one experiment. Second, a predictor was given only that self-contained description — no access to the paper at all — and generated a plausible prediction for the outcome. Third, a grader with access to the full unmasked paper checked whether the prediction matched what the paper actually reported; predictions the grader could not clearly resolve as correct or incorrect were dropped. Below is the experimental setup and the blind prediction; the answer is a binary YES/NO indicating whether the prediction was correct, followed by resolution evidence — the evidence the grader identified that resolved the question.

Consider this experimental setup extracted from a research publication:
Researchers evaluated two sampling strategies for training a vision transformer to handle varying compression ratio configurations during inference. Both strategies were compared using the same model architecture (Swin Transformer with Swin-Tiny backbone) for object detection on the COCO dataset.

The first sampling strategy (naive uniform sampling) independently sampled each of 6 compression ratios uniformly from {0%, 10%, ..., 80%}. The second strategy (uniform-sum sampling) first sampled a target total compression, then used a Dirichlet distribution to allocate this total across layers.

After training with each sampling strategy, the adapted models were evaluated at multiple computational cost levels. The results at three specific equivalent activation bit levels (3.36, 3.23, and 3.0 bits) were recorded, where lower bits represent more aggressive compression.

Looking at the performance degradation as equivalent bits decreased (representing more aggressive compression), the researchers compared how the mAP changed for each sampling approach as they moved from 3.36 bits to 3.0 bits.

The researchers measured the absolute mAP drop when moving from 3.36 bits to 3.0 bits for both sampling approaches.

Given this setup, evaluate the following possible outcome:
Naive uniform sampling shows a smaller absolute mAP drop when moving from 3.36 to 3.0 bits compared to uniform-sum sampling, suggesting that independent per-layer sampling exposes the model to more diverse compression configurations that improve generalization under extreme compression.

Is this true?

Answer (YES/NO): NO